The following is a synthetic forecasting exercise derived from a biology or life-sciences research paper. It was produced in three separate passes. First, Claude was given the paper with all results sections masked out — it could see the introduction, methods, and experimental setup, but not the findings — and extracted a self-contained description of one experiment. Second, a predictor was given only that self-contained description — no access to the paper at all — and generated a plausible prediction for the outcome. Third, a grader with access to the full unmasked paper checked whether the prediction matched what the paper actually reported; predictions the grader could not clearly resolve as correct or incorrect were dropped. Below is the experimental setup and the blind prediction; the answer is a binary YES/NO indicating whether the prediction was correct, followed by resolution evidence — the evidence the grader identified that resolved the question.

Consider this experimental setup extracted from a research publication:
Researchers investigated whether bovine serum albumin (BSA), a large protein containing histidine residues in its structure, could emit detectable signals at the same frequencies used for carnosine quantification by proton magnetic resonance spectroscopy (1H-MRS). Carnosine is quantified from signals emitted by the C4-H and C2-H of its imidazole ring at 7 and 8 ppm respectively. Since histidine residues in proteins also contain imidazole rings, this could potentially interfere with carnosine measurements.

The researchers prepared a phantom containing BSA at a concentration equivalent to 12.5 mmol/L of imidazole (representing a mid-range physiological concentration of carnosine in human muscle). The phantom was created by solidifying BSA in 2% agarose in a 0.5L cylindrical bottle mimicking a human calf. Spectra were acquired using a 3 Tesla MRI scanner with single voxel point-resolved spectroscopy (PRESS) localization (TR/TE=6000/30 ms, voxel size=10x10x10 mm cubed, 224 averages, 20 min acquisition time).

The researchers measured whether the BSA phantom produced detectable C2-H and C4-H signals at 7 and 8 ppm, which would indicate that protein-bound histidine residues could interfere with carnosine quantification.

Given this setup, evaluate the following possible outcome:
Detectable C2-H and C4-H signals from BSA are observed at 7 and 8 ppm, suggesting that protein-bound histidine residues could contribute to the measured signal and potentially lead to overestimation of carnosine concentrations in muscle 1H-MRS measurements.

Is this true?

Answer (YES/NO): NO